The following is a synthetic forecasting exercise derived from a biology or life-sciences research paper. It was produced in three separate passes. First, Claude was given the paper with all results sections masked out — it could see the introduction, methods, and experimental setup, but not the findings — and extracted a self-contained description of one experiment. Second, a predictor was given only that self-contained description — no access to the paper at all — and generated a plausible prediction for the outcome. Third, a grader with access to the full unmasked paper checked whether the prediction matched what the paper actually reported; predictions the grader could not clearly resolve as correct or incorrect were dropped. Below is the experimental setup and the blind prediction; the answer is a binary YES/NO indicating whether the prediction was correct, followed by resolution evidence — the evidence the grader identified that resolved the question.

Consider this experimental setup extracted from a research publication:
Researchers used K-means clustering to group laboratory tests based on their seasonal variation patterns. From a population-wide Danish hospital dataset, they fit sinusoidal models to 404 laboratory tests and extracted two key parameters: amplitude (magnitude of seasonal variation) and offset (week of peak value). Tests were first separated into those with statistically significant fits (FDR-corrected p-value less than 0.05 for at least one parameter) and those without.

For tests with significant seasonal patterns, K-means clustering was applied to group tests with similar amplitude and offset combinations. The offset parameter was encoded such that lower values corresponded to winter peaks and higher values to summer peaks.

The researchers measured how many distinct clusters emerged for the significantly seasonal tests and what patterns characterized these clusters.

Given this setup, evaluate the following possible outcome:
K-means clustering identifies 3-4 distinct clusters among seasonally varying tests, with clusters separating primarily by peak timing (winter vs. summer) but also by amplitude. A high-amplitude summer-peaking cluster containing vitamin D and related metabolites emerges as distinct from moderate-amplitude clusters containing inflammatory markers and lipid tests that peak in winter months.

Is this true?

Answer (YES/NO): NO